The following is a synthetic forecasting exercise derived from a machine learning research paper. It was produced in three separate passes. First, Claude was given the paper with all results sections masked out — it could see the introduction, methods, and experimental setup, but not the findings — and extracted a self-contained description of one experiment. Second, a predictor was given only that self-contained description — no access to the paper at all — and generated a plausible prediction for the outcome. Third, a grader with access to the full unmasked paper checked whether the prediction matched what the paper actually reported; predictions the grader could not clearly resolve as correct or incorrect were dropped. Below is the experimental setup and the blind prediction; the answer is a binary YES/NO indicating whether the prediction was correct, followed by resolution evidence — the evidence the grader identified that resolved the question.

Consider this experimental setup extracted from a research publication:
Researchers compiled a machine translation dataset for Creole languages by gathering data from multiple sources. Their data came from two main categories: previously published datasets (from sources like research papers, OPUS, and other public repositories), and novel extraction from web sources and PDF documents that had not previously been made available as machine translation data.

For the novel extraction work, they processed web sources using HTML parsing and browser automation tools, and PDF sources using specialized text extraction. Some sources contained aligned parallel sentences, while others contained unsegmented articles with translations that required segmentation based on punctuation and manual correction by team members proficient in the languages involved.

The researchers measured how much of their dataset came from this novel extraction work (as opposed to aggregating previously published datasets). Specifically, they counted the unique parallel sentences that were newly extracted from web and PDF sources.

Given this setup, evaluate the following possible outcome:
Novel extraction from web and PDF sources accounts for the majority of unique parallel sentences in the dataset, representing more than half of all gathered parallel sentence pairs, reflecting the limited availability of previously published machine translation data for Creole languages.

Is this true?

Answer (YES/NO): NO